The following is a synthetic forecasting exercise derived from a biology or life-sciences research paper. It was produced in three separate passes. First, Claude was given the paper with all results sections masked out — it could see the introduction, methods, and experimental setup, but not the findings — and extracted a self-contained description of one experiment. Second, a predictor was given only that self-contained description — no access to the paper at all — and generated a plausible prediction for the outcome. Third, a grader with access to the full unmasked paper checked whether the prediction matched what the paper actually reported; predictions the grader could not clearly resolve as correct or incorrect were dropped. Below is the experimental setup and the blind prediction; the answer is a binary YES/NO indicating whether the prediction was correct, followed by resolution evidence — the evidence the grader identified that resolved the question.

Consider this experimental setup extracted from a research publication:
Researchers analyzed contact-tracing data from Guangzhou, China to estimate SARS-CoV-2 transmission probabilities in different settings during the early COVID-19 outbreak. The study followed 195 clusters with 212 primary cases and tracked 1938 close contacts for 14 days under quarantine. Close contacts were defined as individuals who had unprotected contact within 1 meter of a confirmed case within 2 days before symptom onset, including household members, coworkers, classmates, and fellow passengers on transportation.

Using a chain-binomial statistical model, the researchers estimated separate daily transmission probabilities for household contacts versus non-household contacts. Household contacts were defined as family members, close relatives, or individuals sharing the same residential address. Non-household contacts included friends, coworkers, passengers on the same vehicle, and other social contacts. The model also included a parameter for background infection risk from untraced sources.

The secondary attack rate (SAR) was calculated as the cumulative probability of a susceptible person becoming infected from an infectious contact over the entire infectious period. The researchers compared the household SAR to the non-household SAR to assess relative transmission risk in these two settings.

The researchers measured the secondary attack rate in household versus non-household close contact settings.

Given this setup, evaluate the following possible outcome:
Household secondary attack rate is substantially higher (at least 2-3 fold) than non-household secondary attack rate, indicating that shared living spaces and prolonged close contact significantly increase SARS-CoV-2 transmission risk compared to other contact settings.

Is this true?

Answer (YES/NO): NO